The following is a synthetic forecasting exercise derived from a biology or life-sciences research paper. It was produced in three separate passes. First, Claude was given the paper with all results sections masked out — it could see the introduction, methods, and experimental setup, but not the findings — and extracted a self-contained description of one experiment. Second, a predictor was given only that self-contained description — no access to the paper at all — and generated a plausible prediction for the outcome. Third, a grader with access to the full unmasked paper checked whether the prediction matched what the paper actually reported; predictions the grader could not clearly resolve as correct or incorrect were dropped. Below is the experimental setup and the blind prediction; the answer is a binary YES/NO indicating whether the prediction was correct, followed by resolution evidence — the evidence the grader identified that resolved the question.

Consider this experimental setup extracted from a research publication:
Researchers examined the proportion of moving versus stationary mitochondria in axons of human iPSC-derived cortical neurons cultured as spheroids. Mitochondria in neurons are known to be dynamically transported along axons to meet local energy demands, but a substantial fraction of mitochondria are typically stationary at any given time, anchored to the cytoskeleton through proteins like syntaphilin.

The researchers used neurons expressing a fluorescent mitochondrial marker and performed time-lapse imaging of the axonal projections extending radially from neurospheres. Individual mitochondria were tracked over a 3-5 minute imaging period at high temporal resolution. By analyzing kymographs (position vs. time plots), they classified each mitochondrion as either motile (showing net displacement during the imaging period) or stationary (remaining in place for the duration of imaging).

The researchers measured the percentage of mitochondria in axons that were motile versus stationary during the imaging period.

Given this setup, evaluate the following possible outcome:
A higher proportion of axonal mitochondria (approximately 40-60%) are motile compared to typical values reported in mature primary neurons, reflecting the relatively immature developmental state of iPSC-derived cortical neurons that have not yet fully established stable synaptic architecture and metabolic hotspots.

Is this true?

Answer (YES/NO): NO